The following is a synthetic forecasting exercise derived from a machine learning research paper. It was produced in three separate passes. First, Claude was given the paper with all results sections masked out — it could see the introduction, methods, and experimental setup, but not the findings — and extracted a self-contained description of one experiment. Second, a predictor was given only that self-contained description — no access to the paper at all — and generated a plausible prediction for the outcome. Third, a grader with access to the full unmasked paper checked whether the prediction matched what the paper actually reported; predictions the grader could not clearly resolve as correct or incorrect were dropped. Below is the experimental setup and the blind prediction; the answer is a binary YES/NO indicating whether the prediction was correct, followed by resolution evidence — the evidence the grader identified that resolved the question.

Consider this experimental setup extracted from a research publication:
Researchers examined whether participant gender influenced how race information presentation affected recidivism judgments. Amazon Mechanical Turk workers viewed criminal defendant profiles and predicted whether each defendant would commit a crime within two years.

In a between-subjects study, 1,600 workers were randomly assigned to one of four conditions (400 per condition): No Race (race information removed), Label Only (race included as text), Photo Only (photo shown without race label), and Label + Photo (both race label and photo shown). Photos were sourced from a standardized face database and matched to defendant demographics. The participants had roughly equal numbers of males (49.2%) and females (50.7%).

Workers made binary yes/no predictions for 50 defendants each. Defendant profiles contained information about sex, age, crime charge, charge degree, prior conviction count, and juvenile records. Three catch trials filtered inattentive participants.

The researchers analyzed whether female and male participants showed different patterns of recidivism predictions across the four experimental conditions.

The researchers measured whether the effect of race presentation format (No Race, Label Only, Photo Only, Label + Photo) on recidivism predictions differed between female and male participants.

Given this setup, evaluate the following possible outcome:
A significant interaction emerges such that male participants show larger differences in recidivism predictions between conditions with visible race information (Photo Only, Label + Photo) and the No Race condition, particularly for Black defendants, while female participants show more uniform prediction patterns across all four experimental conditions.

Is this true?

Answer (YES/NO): NO